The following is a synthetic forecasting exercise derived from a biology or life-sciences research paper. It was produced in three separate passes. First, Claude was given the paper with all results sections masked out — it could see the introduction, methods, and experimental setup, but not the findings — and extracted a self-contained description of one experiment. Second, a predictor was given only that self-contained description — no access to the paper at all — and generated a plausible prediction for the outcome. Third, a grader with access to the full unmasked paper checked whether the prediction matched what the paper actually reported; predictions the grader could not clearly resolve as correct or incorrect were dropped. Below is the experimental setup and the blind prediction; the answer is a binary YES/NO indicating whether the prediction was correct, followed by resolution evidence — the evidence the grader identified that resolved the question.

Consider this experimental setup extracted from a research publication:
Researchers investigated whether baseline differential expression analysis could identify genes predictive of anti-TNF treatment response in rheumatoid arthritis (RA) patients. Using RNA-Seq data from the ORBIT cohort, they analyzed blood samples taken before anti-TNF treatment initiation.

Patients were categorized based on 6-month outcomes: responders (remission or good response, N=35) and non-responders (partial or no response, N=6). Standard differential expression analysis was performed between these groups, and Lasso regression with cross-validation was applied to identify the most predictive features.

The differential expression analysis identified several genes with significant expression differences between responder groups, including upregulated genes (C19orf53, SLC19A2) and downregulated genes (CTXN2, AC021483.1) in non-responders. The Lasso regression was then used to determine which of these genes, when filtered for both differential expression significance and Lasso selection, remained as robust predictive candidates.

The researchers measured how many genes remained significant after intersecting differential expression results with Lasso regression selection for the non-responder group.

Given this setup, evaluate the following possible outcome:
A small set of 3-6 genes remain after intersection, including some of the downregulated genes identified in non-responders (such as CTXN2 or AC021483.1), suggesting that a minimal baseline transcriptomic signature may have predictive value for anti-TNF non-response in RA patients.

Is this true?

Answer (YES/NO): NO